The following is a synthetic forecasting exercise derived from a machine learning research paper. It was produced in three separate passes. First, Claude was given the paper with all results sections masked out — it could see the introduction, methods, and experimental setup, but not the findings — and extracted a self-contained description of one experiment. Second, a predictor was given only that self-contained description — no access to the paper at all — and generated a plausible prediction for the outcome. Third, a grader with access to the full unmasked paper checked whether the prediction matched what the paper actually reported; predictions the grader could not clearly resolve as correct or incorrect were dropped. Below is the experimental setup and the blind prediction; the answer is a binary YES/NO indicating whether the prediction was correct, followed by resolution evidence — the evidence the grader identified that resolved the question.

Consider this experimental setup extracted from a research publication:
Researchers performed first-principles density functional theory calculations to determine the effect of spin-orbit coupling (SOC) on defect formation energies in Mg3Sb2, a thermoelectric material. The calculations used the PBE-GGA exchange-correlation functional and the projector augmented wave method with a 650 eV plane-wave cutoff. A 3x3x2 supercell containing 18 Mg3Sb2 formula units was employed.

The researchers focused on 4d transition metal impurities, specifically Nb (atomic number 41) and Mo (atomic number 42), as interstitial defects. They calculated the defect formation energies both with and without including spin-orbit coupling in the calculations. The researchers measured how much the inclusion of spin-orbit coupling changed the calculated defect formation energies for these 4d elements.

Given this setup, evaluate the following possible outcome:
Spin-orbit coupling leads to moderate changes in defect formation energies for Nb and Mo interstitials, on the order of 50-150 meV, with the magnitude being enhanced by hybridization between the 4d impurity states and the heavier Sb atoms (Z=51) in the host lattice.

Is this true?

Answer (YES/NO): NO